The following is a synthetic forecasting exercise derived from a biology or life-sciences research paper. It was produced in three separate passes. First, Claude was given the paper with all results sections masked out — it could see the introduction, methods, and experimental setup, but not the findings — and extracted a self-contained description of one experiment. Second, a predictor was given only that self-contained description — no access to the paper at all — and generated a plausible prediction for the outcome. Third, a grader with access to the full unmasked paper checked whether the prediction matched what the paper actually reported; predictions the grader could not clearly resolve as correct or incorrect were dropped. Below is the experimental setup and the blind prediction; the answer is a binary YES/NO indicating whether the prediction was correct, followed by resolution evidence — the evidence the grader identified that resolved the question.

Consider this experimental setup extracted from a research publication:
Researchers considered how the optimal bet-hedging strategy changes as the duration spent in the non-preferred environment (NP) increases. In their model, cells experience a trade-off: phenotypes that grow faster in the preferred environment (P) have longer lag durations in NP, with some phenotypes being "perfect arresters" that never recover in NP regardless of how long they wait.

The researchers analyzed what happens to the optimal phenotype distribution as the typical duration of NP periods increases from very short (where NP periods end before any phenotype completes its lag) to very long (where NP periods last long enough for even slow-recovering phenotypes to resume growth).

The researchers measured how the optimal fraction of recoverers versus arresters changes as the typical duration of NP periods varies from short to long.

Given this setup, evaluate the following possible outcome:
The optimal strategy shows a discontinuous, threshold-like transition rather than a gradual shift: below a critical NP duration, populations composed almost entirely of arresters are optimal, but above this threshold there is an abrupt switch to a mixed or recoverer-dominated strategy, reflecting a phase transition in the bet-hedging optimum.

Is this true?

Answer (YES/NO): NO